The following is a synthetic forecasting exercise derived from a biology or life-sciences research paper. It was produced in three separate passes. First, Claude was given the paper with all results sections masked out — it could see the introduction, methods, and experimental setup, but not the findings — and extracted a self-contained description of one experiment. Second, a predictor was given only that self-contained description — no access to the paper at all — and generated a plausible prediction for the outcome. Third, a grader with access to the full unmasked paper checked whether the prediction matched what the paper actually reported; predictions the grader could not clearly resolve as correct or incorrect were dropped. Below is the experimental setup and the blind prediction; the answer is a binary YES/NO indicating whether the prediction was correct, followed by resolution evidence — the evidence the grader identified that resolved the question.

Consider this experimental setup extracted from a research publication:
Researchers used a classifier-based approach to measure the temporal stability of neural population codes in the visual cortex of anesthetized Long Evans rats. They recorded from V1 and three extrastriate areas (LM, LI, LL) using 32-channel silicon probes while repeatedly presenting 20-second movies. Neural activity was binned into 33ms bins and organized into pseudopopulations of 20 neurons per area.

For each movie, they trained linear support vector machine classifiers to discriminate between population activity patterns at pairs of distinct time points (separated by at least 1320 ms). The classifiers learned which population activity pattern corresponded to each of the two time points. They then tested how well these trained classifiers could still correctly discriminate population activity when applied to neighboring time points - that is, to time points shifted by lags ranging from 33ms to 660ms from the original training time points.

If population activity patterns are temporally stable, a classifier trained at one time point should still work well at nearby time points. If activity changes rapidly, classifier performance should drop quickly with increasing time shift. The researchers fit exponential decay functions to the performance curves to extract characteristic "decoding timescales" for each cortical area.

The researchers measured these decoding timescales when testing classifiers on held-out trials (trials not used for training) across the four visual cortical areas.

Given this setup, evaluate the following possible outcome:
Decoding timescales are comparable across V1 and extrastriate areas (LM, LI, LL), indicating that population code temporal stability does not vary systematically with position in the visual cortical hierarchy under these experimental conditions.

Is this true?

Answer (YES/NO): NO